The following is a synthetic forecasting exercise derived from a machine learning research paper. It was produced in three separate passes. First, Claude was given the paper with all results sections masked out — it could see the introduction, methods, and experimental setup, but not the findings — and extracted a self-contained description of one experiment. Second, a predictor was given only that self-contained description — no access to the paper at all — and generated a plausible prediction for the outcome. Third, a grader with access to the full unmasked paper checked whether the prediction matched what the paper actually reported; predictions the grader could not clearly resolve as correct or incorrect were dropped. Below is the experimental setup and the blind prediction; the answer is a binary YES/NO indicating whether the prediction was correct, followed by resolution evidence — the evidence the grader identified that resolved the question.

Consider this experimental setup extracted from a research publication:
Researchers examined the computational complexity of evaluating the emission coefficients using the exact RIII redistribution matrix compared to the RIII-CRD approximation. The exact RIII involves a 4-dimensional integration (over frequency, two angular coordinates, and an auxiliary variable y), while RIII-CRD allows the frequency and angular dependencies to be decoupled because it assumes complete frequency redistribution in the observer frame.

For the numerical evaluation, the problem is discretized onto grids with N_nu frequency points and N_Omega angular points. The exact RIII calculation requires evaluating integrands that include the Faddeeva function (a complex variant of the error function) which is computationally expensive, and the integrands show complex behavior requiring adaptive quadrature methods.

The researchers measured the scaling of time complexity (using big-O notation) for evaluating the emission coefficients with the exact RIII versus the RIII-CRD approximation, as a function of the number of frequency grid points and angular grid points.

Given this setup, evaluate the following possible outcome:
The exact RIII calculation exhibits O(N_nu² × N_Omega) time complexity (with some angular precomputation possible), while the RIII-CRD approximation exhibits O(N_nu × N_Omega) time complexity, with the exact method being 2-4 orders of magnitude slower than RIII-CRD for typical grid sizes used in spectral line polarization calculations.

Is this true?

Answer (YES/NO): NO